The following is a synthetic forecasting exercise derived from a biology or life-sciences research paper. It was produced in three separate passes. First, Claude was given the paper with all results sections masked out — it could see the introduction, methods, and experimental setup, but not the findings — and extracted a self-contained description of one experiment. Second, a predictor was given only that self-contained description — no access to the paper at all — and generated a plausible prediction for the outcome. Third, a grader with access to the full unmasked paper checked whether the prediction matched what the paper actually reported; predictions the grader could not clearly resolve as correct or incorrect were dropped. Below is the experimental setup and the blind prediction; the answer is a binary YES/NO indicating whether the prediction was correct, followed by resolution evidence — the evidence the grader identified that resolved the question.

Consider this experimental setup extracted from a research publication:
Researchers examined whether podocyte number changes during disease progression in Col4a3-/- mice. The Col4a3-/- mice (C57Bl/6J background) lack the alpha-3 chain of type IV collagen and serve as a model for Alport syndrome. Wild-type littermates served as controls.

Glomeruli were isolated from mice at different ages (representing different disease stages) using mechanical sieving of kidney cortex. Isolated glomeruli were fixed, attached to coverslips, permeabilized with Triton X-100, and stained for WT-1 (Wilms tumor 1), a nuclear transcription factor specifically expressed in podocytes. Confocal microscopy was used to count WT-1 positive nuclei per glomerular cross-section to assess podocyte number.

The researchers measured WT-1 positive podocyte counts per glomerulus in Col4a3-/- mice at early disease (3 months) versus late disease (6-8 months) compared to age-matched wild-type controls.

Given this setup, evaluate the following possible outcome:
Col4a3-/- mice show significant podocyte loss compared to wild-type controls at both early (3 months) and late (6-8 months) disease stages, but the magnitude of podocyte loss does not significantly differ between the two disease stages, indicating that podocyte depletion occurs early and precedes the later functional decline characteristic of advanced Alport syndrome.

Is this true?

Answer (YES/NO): NO